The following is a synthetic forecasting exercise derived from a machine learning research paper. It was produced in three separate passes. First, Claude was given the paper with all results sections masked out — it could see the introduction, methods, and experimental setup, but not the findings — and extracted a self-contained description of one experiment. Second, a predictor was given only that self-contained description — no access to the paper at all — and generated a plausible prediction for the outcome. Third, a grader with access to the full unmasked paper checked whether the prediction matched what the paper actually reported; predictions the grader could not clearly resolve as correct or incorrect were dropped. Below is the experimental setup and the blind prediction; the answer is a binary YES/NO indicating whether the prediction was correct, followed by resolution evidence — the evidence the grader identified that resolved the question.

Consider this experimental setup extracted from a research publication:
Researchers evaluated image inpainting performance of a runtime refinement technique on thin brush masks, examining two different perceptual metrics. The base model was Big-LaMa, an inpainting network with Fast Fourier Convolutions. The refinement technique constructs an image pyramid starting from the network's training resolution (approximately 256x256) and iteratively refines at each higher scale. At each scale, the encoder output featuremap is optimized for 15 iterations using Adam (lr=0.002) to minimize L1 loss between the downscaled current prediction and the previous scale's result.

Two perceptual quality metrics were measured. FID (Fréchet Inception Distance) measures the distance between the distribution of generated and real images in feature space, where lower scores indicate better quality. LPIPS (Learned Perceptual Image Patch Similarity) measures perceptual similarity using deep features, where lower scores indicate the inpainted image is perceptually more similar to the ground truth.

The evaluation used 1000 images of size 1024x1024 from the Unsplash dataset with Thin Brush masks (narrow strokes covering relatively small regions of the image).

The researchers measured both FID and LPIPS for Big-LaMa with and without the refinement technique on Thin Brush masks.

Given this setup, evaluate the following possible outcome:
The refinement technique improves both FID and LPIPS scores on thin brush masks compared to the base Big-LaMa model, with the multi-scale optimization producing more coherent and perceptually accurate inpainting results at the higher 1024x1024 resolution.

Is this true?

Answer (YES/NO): NO